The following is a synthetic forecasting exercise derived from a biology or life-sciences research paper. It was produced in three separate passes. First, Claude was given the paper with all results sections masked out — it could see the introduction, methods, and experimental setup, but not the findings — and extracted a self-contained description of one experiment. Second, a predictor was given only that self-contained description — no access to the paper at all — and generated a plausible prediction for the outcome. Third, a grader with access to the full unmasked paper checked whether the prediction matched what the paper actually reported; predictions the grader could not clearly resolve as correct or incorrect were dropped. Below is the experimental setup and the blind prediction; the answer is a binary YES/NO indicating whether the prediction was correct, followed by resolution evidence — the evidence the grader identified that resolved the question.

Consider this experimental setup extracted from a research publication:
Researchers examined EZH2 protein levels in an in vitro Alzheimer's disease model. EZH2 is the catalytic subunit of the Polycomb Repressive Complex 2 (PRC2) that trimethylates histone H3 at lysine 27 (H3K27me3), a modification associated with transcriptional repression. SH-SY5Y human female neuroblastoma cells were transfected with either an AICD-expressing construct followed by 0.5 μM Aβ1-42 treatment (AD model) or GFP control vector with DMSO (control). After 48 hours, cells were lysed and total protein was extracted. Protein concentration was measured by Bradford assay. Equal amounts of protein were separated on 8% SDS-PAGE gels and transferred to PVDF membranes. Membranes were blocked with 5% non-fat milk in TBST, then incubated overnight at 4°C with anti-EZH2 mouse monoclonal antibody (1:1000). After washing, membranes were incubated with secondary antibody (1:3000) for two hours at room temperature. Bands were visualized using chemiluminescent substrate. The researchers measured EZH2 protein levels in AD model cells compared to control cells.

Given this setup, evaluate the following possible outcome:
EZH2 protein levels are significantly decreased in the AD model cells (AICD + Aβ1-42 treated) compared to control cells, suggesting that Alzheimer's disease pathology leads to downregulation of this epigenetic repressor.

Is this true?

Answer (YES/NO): YES